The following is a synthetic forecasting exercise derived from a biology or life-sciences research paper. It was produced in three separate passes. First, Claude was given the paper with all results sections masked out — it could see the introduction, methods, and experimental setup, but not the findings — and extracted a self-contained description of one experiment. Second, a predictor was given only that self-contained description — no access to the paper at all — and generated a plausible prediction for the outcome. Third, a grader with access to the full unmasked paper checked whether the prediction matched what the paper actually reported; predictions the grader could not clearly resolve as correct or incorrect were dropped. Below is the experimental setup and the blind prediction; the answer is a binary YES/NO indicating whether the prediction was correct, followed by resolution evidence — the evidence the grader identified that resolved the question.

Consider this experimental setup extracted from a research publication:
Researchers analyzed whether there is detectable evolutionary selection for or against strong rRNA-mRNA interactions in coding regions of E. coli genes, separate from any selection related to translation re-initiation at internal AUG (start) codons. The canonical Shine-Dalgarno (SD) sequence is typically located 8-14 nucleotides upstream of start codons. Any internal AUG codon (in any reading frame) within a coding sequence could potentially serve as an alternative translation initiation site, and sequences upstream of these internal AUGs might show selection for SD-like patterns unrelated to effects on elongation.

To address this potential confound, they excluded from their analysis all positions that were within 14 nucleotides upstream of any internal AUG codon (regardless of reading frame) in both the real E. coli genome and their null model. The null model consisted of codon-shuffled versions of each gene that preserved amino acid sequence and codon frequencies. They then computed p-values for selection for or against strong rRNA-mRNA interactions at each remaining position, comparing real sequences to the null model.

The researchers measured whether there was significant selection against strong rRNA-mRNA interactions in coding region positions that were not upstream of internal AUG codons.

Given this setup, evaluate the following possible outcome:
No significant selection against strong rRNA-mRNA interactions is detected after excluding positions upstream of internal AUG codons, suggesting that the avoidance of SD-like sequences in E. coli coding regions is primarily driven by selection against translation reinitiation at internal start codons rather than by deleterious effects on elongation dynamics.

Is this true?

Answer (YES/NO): NO